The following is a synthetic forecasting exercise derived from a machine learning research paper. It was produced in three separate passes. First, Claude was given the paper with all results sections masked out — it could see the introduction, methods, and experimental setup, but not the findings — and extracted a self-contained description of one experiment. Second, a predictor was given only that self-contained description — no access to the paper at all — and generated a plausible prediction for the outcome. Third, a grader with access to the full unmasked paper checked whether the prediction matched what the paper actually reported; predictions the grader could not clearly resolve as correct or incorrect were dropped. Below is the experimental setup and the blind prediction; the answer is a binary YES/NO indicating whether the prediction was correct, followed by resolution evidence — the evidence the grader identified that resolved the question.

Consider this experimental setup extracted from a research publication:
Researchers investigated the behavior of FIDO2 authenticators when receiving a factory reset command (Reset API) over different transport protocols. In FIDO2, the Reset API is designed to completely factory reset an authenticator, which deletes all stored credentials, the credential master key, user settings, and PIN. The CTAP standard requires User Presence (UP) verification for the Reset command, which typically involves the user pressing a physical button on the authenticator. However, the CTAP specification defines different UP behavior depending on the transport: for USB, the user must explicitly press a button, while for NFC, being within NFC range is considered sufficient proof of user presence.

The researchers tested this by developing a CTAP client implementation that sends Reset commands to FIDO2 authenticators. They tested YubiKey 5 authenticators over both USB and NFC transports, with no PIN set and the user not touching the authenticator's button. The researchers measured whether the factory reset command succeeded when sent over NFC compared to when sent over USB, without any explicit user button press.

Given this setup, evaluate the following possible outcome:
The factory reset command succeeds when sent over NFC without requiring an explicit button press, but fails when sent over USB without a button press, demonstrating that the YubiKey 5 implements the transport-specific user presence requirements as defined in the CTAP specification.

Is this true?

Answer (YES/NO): YES